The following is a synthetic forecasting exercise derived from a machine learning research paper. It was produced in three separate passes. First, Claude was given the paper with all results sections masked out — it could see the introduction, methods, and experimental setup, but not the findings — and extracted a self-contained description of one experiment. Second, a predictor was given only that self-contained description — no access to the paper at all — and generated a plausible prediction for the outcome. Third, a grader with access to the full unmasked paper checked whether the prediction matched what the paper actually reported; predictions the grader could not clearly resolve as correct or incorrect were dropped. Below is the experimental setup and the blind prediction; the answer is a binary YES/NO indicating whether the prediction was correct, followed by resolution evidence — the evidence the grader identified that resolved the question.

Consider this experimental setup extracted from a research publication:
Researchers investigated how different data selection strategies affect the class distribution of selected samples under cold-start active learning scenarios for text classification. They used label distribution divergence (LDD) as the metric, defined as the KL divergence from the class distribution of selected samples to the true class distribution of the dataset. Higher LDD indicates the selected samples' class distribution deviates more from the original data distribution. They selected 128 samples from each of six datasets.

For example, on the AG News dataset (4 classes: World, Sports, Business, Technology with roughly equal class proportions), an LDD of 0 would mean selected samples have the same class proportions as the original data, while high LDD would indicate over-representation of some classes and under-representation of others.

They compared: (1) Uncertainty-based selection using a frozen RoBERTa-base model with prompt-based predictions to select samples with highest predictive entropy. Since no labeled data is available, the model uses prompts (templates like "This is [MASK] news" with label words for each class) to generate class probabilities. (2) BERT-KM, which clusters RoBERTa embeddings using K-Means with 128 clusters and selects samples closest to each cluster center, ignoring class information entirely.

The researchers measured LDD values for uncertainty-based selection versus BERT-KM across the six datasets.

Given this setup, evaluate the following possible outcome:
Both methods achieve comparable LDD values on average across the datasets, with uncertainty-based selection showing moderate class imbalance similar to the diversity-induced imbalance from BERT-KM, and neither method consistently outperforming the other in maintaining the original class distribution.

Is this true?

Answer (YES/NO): NO